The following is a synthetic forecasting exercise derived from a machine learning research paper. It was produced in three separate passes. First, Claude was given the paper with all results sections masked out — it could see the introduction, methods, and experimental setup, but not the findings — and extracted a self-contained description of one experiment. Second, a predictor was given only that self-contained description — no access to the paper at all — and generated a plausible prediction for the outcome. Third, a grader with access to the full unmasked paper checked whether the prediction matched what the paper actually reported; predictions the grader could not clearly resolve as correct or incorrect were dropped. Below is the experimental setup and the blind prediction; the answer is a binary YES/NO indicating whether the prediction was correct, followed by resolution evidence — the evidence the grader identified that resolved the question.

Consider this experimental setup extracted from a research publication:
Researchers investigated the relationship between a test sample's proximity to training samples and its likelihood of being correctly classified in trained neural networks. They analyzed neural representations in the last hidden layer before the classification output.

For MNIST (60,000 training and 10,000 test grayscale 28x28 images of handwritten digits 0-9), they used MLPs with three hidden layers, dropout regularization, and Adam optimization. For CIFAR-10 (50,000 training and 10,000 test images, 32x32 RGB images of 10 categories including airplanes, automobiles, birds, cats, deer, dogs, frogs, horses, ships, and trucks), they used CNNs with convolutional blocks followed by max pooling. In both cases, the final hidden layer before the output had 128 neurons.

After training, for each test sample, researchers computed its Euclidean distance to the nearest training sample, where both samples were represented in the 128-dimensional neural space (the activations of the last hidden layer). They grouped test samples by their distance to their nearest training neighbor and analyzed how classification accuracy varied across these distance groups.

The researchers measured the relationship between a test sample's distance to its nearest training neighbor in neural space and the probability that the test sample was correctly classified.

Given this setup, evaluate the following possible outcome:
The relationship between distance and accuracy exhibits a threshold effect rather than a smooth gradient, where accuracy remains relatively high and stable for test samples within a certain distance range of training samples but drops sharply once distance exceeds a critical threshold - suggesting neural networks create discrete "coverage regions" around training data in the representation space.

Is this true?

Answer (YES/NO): NO